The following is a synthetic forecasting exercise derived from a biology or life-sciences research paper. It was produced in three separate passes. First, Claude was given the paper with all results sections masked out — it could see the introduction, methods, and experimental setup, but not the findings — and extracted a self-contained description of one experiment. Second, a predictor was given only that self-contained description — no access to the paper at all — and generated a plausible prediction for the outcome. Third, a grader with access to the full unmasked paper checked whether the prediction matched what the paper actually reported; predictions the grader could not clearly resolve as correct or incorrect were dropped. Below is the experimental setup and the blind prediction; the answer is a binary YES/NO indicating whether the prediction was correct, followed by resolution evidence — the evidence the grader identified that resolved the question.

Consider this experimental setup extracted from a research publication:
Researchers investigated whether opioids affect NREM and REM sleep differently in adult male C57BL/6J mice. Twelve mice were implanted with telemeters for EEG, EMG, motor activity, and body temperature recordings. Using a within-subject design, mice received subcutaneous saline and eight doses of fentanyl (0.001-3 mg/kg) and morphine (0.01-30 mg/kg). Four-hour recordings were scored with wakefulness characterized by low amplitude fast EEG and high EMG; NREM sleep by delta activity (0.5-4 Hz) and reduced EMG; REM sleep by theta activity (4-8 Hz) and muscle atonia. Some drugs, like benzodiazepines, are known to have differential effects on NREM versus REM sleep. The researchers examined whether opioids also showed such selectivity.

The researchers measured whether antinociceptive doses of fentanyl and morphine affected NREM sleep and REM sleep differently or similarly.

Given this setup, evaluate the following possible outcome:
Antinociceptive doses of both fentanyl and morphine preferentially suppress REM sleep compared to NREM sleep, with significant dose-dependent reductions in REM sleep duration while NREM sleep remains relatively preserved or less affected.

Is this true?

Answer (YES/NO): NO